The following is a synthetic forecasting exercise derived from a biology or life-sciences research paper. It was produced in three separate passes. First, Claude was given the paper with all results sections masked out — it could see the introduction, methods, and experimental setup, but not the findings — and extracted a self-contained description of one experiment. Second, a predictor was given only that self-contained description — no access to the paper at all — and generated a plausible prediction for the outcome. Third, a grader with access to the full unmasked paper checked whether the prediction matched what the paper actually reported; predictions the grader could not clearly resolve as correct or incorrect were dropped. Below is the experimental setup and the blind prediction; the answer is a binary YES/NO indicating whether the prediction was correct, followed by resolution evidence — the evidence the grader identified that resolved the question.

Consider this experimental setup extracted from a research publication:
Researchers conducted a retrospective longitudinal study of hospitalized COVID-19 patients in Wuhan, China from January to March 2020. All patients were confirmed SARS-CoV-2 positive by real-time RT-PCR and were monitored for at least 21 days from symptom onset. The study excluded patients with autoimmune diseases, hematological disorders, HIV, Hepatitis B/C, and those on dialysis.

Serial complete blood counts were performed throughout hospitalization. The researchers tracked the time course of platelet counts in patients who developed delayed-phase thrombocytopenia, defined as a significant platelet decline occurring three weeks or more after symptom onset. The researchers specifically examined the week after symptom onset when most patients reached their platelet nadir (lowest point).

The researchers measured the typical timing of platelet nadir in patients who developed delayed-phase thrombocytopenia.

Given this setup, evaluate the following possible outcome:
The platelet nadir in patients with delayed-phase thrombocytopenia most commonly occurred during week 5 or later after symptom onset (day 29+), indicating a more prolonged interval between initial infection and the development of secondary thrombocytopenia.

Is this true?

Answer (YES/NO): NO